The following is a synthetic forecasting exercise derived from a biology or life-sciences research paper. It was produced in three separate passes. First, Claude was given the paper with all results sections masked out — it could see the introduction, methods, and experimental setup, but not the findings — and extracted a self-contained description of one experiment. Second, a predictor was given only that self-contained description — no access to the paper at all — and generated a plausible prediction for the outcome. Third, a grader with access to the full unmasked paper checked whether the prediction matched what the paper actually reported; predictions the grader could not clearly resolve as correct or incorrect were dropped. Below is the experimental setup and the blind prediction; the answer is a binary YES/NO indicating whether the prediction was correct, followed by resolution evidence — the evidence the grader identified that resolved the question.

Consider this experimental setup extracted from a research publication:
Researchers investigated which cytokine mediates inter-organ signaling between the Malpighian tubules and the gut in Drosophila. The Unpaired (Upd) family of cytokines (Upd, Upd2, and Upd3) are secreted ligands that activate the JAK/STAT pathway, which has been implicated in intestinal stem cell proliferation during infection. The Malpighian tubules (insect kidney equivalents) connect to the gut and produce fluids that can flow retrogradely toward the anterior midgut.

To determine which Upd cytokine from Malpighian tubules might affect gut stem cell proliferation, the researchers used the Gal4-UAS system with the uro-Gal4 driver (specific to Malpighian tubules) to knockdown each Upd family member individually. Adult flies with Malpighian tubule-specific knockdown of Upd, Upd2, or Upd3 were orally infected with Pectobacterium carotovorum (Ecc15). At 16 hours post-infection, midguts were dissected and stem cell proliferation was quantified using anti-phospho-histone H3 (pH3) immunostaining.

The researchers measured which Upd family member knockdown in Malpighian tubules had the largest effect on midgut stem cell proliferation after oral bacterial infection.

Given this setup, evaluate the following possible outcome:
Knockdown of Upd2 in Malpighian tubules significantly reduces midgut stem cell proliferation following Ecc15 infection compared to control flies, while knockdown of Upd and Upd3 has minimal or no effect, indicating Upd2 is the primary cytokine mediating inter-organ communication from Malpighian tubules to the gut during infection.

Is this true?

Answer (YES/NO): NO